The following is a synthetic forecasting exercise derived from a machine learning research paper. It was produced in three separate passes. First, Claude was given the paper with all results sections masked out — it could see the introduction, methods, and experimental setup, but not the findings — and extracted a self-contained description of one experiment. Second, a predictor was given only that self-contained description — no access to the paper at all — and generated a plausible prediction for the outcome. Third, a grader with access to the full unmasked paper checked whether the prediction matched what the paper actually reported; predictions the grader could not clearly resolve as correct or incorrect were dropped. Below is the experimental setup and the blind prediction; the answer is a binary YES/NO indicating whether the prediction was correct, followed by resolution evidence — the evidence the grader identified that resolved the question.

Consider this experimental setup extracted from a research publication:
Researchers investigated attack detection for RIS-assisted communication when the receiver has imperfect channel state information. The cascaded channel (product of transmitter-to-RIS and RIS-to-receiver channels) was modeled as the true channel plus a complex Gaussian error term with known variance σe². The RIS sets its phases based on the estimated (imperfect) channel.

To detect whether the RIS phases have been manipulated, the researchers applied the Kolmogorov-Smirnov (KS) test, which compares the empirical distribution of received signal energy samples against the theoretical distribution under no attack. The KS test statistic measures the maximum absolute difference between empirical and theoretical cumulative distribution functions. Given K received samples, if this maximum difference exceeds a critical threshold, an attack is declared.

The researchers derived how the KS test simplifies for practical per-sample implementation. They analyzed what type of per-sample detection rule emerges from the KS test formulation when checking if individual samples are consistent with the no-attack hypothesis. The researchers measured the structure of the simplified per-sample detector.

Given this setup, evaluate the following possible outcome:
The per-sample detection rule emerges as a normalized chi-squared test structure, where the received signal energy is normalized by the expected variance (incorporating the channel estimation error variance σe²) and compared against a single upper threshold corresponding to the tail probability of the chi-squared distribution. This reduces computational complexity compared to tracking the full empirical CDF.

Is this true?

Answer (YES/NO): NO